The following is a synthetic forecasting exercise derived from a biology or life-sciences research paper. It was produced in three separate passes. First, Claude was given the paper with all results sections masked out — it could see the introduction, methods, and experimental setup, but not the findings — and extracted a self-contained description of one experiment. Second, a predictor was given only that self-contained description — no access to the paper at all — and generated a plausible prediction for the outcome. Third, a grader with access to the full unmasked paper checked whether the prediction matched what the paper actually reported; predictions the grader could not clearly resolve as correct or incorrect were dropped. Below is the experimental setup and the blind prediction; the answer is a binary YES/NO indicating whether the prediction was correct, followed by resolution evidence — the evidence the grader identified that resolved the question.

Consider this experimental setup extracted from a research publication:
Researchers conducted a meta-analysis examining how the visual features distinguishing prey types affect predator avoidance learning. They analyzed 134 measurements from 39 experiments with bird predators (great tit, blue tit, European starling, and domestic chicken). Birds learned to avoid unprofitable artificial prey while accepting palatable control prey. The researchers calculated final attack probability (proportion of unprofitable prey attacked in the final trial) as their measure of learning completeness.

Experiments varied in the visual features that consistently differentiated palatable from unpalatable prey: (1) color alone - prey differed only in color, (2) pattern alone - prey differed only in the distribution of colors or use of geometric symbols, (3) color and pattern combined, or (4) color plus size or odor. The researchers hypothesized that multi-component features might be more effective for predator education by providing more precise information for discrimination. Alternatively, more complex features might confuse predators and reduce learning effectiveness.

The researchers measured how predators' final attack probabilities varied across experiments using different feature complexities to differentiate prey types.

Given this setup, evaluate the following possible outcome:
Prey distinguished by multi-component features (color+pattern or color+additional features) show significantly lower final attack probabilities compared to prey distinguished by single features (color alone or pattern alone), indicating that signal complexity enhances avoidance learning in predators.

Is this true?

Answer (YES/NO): NO